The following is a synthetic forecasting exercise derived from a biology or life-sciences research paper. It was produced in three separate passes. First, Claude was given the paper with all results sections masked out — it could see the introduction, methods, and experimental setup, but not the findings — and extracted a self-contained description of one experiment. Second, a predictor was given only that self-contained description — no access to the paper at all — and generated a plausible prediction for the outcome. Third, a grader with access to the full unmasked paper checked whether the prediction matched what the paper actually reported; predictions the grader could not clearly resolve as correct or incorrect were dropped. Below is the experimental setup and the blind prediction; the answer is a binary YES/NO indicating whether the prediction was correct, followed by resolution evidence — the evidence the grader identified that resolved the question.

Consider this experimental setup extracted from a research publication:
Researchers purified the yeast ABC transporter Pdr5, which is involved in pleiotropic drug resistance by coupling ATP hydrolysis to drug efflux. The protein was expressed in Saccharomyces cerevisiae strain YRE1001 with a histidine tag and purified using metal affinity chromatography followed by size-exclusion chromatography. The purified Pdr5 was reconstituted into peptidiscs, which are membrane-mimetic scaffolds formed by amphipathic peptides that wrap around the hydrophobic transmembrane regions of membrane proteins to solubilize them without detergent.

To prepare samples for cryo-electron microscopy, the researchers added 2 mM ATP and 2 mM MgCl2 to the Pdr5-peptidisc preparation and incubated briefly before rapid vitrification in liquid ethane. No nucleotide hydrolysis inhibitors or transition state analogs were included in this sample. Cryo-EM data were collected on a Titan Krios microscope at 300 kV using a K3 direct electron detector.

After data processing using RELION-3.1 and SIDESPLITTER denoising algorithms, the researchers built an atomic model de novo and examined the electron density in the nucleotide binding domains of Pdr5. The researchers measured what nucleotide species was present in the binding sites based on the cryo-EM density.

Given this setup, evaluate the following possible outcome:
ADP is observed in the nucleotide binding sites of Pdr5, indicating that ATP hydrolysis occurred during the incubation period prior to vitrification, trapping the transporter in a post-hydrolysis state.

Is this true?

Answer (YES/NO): NO